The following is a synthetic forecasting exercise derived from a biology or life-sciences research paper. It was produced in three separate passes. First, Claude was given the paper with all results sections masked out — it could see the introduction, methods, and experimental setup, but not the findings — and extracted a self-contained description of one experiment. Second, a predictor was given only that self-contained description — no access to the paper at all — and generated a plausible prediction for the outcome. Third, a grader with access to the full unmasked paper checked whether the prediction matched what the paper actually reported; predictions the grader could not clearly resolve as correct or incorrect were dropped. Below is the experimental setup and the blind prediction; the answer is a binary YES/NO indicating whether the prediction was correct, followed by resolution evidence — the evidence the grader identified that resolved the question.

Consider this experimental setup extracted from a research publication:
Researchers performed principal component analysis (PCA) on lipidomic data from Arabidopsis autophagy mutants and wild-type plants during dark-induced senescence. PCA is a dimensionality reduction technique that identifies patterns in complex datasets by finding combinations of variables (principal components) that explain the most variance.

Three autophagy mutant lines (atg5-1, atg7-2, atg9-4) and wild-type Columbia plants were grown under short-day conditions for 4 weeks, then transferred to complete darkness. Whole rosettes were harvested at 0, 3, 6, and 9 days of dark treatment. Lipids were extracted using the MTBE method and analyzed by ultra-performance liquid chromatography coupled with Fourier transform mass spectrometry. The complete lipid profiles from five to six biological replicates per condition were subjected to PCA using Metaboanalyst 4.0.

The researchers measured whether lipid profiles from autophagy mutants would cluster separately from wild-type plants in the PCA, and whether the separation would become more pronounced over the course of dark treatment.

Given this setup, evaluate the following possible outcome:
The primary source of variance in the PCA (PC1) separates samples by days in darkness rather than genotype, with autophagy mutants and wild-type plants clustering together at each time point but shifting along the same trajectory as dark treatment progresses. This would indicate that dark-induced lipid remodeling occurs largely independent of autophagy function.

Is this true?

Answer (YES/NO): NO